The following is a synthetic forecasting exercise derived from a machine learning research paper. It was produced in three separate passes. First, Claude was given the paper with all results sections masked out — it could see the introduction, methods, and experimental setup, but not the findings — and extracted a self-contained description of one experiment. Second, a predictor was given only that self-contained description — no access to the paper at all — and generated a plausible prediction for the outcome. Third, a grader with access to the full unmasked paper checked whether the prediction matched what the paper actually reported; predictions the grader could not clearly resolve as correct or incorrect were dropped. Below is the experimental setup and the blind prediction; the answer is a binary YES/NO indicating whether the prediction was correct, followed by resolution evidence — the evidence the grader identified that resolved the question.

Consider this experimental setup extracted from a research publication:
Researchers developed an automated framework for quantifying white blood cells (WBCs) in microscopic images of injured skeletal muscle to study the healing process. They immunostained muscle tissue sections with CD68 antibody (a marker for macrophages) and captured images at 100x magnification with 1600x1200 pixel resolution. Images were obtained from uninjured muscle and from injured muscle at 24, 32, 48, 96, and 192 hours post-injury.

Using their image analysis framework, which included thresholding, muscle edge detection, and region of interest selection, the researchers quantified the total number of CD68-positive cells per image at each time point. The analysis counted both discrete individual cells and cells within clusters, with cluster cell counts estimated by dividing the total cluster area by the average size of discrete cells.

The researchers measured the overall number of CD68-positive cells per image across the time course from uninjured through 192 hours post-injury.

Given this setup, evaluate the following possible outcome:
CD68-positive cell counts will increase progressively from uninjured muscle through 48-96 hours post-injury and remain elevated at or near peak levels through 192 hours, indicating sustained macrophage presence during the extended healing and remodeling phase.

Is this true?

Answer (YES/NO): NO